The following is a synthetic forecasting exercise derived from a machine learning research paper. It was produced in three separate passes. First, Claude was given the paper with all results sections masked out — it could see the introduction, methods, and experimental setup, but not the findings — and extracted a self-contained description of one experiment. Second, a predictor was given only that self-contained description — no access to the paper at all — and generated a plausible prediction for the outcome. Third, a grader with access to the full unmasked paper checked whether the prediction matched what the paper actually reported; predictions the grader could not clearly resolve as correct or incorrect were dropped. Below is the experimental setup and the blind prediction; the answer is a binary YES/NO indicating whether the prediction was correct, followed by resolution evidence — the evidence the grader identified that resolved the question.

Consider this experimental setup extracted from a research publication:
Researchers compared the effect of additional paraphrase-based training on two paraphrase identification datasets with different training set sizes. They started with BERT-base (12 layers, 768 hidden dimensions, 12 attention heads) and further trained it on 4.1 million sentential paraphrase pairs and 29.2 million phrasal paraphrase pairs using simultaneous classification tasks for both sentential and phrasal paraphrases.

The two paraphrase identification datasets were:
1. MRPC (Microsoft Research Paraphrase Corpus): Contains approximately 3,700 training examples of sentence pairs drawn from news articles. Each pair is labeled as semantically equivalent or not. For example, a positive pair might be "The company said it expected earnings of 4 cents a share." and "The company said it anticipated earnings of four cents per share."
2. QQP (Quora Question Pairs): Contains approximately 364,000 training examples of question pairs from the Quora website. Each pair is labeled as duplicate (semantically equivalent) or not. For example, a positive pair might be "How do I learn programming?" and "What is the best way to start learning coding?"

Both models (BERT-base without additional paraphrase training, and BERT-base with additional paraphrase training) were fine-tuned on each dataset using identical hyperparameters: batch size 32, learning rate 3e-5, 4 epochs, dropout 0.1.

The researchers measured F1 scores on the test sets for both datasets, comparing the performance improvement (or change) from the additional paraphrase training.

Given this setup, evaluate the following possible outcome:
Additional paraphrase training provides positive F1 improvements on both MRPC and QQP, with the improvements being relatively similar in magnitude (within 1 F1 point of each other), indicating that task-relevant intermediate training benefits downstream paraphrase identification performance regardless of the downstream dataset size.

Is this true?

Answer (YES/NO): NO